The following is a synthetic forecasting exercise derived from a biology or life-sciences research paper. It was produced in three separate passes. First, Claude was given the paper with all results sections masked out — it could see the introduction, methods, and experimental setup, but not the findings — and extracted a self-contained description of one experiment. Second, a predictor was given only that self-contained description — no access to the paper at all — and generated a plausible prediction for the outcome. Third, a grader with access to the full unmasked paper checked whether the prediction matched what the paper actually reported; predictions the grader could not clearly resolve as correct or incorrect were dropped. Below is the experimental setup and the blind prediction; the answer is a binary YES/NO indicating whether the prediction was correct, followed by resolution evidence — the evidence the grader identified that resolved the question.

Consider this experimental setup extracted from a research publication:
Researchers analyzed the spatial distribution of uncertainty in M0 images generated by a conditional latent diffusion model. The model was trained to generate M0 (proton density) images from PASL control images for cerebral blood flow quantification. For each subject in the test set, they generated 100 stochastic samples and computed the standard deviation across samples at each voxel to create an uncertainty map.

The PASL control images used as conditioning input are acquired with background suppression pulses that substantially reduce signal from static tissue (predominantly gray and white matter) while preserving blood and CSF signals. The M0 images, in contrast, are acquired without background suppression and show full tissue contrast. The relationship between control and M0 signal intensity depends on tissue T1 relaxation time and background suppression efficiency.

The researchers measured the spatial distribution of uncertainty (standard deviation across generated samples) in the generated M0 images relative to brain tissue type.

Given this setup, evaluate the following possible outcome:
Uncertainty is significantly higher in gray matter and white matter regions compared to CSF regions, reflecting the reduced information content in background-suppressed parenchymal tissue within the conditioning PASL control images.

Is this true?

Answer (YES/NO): NO